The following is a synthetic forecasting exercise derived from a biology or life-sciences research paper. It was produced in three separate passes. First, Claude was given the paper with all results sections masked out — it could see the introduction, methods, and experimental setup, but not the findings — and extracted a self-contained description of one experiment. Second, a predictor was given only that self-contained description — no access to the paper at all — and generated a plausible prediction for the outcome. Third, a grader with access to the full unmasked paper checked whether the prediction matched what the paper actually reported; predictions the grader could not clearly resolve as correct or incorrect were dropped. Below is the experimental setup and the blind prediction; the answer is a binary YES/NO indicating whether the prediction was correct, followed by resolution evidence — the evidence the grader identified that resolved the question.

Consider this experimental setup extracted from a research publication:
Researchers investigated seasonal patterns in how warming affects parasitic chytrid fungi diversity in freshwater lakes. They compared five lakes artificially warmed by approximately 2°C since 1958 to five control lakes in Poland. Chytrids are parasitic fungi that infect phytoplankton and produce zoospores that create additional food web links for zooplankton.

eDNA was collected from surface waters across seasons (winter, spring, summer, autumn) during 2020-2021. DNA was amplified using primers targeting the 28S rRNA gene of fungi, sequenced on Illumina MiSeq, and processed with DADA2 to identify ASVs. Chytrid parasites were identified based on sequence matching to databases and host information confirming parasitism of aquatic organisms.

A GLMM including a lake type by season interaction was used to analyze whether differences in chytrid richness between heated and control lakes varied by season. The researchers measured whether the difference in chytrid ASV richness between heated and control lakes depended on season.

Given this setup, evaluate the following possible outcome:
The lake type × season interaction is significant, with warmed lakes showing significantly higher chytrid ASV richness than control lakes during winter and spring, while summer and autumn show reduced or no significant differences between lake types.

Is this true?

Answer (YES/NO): NO